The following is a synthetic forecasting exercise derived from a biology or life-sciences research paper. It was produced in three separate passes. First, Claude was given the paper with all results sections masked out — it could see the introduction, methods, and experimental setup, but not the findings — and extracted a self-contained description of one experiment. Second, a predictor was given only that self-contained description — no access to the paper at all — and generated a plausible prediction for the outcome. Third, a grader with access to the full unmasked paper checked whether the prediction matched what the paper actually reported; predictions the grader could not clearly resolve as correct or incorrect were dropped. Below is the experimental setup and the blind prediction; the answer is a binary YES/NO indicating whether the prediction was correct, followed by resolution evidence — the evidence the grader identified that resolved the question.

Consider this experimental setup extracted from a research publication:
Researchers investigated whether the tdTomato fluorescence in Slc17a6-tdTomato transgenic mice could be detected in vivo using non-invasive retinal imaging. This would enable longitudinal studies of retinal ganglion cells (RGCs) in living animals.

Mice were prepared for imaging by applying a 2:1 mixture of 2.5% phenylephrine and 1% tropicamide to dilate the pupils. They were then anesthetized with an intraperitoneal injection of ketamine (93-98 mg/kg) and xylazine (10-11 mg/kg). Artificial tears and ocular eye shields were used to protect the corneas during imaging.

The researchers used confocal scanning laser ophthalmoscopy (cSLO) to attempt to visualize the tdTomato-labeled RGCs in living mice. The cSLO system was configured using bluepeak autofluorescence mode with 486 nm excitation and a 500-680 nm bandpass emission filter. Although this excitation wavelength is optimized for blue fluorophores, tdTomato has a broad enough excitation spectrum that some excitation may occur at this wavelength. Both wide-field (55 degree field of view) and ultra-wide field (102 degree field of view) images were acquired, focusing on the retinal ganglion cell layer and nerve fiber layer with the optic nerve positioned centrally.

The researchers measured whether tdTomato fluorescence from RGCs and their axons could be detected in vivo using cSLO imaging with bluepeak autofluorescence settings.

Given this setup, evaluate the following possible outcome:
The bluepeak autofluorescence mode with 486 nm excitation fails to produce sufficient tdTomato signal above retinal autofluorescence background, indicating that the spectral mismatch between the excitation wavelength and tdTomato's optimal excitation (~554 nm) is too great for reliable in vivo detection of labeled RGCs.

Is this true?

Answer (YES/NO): NO